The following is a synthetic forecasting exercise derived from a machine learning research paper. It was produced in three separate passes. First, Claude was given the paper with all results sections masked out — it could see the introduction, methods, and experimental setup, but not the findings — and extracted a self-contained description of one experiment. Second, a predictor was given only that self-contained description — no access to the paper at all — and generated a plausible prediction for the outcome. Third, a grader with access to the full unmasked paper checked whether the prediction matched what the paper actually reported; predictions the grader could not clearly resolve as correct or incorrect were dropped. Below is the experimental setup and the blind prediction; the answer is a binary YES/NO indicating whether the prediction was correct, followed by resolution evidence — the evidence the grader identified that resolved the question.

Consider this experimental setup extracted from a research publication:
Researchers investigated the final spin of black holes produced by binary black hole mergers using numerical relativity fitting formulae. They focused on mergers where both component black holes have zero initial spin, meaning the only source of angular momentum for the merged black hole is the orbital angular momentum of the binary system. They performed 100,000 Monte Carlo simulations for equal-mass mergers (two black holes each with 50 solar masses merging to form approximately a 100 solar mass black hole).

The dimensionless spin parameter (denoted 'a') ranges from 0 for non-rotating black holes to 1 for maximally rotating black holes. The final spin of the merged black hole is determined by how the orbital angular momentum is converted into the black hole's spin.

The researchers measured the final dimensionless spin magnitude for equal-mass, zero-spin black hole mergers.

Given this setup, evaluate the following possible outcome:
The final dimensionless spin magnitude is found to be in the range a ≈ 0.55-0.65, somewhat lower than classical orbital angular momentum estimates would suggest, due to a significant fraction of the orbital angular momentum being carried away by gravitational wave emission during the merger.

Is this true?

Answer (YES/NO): NO